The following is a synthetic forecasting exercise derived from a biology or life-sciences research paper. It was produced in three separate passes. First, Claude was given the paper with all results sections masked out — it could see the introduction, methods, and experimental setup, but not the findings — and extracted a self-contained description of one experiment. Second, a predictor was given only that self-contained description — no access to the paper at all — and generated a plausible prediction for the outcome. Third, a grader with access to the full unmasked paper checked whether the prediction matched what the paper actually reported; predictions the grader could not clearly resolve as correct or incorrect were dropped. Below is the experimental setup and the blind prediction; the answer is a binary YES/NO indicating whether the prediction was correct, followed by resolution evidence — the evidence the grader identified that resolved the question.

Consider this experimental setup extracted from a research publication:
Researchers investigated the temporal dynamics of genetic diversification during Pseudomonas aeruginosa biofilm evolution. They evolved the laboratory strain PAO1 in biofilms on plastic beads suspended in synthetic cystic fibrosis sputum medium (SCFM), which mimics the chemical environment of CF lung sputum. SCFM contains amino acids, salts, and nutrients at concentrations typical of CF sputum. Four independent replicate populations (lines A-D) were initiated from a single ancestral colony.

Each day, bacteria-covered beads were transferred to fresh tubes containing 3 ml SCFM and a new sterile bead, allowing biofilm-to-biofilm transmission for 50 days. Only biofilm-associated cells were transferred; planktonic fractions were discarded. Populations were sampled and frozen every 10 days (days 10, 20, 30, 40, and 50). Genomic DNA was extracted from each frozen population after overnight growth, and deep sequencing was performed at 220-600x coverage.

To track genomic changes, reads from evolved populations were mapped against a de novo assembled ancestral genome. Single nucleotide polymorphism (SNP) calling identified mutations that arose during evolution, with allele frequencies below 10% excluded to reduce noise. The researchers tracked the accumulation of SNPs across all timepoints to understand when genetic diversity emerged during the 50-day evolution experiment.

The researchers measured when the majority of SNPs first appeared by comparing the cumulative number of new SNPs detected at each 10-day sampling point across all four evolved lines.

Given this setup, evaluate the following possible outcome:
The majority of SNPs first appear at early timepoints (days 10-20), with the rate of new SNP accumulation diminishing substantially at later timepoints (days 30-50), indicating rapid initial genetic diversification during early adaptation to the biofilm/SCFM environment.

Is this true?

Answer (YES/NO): YES